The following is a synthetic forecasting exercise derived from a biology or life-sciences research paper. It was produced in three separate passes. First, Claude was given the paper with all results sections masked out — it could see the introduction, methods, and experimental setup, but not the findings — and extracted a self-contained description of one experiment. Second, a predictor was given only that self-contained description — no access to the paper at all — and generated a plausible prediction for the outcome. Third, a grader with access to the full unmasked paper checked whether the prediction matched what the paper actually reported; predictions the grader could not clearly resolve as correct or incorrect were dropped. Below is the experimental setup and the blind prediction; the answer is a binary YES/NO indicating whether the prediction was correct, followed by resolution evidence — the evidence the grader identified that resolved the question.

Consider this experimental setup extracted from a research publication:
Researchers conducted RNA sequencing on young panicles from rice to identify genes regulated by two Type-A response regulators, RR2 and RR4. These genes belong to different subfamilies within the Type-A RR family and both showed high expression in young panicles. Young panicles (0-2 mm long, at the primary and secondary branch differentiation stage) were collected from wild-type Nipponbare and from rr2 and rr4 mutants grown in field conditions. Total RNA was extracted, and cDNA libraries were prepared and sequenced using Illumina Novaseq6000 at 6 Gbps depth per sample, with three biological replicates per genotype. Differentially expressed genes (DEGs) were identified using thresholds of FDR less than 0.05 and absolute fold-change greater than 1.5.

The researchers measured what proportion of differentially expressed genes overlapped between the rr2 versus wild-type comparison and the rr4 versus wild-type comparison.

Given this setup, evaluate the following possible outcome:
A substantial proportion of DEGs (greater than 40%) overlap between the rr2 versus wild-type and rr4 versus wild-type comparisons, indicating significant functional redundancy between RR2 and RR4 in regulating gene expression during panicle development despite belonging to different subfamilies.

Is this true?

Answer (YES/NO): YES